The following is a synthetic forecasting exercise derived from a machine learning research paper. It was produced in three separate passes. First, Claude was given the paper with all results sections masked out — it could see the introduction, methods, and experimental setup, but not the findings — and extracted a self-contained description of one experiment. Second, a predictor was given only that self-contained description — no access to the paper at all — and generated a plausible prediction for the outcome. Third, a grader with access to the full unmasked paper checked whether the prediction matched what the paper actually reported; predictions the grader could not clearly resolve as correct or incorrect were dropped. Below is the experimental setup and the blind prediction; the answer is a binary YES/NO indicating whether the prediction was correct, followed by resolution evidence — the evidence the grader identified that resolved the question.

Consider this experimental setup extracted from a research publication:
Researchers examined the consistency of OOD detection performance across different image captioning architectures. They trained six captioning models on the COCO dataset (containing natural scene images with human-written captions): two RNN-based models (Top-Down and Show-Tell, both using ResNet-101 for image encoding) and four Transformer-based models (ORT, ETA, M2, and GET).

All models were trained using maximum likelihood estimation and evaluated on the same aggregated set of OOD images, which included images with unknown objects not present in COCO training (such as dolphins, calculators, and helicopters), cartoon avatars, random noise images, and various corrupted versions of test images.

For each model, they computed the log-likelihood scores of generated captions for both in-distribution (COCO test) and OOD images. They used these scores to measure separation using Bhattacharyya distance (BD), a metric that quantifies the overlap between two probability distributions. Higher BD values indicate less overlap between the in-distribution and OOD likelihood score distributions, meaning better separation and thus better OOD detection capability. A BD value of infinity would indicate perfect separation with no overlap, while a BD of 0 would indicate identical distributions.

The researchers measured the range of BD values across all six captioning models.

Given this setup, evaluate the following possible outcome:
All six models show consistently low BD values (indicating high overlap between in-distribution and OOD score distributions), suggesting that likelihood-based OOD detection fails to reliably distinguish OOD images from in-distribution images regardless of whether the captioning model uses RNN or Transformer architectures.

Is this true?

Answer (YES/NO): NO